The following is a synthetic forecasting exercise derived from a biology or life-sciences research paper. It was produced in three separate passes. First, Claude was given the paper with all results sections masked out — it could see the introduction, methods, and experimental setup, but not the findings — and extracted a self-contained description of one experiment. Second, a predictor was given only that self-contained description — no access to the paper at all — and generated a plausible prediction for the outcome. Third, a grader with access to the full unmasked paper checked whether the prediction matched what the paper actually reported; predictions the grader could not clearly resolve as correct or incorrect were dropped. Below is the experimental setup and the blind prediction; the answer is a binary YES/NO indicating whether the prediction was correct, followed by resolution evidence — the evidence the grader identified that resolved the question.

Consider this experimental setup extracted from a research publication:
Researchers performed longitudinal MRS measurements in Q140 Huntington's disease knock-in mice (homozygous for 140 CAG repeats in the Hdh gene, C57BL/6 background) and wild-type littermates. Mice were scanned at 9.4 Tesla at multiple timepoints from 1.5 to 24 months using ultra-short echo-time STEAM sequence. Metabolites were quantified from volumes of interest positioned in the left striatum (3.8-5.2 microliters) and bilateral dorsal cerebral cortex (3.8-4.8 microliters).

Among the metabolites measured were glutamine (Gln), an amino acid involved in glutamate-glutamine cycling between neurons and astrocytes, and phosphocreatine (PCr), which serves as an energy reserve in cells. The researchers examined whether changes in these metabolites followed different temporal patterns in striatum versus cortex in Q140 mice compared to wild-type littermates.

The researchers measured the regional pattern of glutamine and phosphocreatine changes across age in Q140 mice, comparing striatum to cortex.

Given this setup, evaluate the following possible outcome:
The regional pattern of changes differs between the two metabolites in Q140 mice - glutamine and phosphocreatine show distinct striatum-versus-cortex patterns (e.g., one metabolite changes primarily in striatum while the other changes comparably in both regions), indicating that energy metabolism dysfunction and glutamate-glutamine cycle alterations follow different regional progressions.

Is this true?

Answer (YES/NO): NO